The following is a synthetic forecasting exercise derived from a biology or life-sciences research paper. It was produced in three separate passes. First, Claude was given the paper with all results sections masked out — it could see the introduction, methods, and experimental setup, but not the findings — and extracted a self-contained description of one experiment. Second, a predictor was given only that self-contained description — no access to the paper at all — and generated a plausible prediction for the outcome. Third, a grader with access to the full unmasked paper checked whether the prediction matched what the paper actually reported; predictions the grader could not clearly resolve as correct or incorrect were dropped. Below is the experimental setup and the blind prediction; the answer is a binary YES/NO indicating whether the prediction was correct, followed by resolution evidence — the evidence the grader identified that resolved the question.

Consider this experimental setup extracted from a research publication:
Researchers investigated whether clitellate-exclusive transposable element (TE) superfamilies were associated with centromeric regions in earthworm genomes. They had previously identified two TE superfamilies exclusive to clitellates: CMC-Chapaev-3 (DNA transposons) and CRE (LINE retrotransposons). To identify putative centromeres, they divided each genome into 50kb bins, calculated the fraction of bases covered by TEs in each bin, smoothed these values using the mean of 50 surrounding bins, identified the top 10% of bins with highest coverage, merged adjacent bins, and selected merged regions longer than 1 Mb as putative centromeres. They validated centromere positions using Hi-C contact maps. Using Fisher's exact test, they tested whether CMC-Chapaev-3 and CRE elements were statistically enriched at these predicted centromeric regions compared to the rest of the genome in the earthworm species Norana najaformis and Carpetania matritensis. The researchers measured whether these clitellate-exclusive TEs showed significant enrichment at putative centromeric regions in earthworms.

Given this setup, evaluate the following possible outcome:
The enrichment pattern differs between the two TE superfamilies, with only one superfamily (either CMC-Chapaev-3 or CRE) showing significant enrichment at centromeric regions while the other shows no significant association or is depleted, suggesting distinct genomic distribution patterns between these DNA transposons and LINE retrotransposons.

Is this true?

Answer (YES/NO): NO